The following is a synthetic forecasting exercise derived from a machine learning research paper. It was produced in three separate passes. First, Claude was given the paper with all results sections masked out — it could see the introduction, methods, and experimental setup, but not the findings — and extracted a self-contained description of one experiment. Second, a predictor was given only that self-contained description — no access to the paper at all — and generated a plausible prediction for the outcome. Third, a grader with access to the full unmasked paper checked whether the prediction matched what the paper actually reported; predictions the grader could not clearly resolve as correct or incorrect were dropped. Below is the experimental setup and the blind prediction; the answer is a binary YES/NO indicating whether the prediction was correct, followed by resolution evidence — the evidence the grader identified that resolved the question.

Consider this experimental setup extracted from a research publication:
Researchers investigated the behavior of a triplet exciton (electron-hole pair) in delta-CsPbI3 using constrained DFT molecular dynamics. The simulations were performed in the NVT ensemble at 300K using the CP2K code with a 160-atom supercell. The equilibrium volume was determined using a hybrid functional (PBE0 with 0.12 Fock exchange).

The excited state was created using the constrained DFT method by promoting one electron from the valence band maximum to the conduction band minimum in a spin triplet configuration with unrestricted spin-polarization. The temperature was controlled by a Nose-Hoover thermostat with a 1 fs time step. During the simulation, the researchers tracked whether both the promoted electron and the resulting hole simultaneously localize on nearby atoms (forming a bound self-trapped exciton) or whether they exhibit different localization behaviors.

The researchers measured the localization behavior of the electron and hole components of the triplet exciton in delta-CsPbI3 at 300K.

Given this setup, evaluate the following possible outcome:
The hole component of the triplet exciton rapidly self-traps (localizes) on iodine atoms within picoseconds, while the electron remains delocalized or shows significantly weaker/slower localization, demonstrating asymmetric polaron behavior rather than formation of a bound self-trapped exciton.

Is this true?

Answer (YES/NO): YES